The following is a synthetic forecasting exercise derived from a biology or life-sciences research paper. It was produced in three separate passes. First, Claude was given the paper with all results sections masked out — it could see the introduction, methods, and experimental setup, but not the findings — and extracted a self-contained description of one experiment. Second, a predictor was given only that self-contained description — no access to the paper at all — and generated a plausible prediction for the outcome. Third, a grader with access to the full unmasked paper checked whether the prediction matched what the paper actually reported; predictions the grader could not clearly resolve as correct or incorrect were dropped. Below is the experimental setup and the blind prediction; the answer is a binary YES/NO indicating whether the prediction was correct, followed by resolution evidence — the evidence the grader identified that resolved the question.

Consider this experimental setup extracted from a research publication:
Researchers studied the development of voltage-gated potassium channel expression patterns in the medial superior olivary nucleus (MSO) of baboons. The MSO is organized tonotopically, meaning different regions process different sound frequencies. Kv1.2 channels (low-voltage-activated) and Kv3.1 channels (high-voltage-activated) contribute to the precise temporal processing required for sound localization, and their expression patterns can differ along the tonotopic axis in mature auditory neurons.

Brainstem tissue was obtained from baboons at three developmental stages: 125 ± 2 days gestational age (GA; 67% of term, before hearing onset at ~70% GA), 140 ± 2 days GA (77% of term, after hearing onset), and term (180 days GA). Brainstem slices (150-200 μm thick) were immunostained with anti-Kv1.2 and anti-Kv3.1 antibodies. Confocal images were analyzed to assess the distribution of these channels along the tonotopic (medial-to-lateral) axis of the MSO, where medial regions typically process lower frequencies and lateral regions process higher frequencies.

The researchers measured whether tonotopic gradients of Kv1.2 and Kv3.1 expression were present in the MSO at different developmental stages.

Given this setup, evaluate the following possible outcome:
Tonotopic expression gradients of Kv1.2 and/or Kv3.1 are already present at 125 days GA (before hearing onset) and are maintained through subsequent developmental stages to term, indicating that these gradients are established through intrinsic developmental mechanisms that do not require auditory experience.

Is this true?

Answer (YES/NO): NO